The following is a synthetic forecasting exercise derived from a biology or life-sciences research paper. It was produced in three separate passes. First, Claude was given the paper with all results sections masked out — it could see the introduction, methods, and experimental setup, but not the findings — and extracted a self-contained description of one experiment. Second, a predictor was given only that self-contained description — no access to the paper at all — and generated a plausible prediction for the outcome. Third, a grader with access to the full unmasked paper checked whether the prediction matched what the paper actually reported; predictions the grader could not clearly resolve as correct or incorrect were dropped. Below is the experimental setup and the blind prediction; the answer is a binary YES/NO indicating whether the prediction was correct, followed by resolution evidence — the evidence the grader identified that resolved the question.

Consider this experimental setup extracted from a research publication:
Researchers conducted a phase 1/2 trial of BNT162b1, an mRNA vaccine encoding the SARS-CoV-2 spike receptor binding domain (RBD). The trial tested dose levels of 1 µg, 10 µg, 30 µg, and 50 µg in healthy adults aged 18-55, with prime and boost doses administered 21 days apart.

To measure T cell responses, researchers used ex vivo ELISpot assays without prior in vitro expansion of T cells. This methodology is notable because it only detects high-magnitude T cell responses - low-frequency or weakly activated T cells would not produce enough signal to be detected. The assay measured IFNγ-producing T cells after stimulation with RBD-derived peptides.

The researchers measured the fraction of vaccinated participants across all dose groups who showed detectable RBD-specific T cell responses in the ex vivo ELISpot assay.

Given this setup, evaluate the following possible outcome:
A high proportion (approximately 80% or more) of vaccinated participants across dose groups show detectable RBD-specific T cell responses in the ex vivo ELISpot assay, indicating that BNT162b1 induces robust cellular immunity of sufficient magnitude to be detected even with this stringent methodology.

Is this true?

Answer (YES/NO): YES